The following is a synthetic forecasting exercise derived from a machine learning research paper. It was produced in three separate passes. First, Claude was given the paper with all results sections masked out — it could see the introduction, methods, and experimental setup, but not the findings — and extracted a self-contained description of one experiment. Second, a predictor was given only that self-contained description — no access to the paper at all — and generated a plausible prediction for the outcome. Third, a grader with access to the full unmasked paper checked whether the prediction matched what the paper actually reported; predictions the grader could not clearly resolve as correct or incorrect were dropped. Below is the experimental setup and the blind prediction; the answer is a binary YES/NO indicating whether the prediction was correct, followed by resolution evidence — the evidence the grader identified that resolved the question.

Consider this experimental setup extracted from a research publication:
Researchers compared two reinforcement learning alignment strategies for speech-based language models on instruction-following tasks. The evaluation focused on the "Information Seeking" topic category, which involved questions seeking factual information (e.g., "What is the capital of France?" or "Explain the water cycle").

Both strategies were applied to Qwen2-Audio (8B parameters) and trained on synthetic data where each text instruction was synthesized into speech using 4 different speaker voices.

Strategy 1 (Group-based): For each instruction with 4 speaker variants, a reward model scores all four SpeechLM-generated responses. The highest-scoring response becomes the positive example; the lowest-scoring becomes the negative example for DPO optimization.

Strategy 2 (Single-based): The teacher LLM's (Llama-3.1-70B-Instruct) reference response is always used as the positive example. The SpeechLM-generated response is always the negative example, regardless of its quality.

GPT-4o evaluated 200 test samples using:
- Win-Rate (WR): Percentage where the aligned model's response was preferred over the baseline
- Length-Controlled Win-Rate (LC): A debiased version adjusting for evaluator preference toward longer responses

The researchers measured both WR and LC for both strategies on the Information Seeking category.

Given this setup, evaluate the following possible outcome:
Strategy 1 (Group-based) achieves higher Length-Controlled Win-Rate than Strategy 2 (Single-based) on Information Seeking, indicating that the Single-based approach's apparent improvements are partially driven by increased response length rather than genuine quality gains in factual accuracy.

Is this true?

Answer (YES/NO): NO